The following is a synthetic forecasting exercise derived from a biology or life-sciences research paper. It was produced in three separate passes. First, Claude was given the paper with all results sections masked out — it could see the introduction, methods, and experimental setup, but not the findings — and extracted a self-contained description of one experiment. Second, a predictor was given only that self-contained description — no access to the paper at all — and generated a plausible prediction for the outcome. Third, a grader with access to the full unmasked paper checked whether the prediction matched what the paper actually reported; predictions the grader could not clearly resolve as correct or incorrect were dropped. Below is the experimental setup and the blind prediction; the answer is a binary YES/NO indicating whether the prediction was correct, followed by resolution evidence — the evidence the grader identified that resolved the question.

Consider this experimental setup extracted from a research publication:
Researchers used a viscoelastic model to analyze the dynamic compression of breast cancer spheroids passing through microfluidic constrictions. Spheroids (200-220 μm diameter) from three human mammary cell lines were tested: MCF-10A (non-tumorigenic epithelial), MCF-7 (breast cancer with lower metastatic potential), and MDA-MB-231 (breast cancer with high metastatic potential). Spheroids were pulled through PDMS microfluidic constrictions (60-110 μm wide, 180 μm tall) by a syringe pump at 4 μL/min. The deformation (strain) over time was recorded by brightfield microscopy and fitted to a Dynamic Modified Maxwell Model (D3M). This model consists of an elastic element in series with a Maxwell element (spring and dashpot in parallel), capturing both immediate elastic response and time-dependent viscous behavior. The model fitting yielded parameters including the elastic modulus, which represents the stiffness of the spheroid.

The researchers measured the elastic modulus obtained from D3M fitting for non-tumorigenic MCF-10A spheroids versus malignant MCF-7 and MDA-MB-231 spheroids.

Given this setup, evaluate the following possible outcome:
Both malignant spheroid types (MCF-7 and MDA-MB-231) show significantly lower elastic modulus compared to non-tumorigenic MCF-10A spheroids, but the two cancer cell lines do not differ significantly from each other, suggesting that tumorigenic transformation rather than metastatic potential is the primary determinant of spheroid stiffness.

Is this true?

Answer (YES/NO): YES